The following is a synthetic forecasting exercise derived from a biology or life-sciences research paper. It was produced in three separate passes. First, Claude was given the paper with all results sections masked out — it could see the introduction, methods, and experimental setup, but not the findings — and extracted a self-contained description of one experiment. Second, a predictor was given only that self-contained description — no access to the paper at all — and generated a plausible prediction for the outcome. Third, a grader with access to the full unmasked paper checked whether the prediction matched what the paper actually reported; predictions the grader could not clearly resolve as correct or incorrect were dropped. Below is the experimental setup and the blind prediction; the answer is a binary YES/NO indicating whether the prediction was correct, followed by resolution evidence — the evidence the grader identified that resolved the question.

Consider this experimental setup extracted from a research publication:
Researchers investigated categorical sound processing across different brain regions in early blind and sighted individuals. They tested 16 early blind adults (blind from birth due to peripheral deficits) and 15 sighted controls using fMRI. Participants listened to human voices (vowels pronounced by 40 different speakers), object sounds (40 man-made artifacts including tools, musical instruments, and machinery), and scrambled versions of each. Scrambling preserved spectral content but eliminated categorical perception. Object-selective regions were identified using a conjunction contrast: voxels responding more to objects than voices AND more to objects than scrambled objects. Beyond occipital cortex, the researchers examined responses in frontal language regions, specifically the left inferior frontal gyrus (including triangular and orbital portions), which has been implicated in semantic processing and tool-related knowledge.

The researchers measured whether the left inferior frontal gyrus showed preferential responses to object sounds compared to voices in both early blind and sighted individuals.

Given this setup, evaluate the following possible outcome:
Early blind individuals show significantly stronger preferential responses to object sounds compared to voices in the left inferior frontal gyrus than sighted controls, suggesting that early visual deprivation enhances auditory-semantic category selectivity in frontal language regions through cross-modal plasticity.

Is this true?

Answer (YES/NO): NO